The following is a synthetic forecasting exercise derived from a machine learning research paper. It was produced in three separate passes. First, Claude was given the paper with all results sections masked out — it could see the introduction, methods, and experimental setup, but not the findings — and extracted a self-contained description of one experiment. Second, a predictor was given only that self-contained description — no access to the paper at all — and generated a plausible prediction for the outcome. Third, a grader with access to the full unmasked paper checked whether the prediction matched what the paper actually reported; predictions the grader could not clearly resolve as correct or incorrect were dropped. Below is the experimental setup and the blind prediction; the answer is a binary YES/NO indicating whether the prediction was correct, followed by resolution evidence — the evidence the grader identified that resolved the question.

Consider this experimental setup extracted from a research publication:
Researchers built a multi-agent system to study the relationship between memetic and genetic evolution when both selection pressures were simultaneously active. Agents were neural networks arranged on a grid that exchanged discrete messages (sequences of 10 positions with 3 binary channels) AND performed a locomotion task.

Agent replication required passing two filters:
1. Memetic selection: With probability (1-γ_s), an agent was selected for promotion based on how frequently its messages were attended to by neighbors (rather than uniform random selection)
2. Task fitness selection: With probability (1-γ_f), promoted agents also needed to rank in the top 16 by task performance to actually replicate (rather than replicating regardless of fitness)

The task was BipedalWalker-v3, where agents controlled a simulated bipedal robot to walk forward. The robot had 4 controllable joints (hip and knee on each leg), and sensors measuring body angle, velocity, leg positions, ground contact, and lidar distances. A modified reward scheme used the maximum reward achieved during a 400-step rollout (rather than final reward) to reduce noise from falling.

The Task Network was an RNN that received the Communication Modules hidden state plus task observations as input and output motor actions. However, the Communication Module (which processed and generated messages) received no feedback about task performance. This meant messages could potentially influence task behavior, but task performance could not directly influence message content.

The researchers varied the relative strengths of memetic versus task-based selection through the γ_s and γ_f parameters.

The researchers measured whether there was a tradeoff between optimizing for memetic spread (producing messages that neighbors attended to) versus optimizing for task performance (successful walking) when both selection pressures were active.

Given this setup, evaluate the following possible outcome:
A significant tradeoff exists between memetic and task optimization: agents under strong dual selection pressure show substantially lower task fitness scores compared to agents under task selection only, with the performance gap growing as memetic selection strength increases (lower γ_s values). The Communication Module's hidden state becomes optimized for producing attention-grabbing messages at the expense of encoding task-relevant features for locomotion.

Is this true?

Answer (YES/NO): NO